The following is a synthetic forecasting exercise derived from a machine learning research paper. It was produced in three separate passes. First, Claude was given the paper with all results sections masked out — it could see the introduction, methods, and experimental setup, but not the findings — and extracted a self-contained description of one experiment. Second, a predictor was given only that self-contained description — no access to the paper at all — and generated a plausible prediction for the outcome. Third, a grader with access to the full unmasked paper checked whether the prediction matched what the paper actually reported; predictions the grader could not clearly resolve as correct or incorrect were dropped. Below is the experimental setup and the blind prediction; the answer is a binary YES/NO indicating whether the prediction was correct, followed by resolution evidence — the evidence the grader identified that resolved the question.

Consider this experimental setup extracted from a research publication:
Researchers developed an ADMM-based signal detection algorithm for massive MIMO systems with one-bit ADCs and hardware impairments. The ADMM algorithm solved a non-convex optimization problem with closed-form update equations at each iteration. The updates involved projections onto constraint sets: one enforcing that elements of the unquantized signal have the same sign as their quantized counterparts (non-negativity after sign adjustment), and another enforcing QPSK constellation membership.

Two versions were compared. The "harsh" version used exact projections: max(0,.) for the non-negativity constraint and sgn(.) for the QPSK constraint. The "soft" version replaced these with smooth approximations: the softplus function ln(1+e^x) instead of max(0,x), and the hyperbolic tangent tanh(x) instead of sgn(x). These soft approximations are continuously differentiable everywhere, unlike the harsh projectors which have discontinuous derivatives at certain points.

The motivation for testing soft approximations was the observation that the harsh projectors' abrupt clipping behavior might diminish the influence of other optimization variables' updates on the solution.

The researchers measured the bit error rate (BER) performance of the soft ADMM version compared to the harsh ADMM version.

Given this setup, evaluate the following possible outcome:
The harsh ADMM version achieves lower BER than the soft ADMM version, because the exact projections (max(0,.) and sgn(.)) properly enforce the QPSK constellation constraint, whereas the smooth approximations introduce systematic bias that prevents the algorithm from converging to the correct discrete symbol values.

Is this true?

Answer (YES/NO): NO